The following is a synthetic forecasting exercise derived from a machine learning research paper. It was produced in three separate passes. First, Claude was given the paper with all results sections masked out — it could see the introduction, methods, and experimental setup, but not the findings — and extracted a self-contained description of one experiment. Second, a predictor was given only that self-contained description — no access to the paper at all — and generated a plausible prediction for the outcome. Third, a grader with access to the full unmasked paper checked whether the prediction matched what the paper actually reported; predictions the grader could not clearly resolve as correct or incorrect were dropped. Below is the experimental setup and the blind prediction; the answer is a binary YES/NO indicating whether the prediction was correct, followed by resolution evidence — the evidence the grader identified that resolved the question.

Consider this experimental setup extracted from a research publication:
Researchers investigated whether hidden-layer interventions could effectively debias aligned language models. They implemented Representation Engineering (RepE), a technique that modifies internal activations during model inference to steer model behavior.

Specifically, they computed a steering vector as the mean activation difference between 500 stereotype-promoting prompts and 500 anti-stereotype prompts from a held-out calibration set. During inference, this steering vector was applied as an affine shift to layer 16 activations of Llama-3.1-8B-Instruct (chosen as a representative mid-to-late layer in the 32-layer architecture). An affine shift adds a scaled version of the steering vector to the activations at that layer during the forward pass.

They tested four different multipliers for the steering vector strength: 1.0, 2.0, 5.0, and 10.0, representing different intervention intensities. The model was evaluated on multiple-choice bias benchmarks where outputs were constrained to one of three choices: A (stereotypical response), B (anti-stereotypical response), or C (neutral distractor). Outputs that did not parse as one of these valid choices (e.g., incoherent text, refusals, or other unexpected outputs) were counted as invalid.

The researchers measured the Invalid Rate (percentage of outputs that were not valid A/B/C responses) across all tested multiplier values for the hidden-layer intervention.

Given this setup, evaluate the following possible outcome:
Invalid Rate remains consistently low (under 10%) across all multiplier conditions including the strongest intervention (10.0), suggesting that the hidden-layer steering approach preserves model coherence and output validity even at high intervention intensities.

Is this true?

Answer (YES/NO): NO